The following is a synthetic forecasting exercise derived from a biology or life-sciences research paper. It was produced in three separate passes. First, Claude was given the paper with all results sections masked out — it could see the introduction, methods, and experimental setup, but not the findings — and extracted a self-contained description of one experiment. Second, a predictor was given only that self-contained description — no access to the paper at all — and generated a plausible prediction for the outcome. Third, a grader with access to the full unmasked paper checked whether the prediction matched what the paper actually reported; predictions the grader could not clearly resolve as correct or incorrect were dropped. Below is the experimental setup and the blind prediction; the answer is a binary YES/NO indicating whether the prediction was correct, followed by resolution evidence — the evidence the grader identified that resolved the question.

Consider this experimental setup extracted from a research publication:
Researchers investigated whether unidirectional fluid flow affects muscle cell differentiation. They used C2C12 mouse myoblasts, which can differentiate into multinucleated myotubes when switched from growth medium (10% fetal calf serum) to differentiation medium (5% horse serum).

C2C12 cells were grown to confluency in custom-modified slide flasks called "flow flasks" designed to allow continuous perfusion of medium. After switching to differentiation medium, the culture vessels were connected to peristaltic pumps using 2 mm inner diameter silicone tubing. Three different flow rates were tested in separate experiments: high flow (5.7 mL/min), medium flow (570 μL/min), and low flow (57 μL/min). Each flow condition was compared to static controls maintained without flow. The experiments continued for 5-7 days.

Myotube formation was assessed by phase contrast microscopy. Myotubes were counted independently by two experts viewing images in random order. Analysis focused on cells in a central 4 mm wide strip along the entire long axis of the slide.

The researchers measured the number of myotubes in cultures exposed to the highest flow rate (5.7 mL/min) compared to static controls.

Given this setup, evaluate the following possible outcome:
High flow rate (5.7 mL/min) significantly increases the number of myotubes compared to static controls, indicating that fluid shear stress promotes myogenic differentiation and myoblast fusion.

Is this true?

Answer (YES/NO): NO